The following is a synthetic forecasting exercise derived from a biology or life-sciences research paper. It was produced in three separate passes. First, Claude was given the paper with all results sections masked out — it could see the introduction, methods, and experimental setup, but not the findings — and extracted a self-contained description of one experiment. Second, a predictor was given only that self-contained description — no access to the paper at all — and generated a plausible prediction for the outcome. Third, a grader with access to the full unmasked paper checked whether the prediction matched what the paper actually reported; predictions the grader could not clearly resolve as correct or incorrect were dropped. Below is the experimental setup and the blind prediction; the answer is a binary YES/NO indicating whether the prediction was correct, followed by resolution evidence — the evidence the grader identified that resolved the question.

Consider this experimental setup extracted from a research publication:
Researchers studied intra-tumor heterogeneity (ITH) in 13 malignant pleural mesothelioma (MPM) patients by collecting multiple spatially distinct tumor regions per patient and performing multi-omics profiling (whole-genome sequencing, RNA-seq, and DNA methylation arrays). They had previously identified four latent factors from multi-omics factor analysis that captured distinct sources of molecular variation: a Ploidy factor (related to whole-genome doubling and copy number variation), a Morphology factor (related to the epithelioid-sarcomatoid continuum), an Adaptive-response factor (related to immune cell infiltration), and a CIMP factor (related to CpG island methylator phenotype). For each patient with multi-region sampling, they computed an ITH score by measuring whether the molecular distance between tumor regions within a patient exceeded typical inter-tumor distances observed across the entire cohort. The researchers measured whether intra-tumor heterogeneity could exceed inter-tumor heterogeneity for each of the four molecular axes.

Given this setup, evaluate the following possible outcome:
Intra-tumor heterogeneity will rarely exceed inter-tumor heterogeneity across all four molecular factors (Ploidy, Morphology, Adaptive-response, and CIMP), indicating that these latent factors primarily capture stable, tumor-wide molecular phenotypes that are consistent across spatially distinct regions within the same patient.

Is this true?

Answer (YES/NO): NO